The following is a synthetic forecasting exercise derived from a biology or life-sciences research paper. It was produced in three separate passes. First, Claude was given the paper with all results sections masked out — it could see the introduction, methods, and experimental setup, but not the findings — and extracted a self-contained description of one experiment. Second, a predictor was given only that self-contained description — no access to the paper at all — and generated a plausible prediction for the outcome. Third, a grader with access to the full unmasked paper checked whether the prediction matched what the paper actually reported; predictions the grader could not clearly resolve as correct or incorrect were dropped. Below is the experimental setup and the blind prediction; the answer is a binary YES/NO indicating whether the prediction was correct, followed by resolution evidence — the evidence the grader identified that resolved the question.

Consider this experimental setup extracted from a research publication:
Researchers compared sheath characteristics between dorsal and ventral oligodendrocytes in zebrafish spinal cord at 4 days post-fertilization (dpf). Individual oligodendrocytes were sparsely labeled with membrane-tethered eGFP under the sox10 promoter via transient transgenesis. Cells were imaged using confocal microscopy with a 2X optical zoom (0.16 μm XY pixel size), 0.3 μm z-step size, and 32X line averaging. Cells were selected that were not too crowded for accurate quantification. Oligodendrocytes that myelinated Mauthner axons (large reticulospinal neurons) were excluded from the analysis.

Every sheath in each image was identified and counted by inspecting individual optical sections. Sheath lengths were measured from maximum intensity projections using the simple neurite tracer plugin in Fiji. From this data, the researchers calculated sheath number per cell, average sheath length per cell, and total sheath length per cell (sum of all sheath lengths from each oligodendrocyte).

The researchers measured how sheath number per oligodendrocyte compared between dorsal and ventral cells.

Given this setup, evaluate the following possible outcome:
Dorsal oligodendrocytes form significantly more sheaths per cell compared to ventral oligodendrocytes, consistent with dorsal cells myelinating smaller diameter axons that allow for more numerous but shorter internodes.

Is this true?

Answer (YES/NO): NO